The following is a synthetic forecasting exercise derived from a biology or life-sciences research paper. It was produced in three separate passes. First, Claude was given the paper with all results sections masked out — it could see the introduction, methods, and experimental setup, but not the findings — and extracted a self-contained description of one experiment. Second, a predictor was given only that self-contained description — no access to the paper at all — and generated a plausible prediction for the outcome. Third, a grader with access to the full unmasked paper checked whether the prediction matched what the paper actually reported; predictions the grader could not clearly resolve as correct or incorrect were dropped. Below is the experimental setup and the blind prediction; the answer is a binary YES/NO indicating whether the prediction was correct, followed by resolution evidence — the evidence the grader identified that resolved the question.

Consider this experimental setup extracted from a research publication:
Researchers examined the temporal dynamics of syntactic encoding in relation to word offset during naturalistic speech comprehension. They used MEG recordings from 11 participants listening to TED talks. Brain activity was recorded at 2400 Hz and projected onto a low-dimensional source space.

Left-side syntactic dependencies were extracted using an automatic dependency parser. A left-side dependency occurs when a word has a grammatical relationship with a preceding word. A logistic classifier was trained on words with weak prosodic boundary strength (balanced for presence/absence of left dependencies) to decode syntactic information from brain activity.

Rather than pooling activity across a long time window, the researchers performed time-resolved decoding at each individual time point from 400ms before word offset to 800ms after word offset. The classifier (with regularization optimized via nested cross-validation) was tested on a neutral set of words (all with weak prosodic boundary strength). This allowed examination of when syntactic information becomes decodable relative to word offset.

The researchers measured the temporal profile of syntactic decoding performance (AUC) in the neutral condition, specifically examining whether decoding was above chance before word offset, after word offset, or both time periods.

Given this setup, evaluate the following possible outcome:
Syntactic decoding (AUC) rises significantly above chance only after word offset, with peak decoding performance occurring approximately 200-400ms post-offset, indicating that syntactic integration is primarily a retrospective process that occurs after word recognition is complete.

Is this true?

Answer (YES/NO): NO